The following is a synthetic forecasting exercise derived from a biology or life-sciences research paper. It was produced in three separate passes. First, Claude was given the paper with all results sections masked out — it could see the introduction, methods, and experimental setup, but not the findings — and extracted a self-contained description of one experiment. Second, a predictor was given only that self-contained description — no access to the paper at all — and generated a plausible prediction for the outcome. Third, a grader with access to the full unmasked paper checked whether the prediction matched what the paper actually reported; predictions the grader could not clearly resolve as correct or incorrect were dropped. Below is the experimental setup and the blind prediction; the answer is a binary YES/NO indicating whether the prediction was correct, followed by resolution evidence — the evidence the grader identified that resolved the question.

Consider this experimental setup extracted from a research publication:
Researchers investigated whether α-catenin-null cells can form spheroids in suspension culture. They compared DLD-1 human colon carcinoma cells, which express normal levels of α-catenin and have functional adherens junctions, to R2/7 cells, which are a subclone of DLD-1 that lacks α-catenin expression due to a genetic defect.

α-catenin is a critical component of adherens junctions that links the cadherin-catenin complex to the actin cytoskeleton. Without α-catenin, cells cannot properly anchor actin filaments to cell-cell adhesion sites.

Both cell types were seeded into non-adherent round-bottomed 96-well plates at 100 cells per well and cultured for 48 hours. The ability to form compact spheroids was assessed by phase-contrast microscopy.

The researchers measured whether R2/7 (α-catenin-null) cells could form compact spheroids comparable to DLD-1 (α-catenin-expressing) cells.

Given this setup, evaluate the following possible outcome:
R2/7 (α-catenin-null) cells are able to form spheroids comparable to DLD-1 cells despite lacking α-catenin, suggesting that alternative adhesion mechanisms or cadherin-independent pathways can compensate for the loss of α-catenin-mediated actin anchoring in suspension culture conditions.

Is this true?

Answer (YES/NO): NO